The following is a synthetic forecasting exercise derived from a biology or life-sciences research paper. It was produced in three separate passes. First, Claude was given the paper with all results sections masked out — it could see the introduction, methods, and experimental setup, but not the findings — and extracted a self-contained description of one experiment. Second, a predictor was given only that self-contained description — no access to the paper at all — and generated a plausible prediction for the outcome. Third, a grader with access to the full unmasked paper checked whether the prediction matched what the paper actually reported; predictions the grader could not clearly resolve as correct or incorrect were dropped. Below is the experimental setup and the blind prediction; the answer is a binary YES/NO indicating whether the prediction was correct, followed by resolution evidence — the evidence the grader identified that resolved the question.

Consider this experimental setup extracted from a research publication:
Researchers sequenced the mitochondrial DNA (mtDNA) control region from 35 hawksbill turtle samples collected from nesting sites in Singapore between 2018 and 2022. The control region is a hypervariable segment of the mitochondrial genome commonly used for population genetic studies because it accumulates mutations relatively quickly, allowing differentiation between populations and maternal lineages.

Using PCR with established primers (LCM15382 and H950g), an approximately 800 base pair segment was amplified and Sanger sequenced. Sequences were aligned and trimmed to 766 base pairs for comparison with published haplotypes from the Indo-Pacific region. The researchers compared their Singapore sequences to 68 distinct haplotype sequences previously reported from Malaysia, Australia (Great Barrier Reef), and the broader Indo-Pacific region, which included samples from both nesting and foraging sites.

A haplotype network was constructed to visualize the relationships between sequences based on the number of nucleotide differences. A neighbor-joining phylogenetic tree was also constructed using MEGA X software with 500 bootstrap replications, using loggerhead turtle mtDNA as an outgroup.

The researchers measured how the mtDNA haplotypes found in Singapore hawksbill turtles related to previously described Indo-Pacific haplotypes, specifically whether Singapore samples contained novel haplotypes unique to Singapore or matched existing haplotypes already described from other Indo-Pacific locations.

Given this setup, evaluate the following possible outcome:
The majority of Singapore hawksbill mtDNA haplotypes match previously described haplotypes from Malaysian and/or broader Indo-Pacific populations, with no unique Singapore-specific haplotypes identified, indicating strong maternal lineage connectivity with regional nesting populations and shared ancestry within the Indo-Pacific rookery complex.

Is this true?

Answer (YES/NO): NO